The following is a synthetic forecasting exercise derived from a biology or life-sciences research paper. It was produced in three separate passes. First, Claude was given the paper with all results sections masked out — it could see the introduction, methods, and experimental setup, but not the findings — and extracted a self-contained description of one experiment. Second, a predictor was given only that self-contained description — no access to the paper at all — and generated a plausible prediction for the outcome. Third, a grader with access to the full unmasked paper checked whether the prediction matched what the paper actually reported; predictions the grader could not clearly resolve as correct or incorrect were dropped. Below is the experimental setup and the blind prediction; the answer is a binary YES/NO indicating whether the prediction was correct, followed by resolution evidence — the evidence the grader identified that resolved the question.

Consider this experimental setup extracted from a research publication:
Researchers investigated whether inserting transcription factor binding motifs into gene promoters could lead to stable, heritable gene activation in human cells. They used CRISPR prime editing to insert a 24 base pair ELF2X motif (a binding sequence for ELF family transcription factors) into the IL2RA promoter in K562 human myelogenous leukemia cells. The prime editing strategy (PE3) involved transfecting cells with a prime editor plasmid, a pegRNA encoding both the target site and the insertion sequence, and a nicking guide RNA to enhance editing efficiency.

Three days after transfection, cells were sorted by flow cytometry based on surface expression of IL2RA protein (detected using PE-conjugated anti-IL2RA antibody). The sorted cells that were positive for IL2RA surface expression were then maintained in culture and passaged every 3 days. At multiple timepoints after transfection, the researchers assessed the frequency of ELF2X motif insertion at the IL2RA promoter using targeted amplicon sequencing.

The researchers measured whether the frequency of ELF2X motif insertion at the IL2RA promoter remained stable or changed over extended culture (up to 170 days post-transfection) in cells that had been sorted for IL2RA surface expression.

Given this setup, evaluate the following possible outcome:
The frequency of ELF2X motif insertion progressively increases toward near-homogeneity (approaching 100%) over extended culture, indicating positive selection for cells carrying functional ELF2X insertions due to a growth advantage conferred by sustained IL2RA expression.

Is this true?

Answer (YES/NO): NO